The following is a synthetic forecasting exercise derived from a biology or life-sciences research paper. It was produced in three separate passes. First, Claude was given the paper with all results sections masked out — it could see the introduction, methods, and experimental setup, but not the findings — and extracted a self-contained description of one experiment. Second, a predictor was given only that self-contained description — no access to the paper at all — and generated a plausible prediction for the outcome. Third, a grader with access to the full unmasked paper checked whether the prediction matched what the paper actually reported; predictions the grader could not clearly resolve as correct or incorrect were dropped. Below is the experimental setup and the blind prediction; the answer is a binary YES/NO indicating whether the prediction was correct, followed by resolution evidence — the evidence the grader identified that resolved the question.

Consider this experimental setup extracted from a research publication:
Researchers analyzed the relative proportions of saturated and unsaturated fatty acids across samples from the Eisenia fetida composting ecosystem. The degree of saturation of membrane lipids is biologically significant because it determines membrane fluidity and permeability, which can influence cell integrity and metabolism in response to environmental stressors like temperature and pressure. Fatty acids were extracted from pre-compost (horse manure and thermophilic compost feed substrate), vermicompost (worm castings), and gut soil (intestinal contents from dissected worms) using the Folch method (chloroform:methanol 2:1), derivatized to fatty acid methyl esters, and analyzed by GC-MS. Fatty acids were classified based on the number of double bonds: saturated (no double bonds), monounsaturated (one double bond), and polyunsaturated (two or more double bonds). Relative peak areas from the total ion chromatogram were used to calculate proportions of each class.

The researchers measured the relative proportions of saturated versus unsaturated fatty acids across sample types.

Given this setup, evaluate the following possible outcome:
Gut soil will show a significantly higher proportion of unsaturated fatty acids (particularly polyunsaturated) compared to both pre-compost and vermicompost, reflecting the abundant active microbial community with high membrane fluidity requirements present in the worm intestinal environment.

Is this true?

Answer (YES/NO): YES